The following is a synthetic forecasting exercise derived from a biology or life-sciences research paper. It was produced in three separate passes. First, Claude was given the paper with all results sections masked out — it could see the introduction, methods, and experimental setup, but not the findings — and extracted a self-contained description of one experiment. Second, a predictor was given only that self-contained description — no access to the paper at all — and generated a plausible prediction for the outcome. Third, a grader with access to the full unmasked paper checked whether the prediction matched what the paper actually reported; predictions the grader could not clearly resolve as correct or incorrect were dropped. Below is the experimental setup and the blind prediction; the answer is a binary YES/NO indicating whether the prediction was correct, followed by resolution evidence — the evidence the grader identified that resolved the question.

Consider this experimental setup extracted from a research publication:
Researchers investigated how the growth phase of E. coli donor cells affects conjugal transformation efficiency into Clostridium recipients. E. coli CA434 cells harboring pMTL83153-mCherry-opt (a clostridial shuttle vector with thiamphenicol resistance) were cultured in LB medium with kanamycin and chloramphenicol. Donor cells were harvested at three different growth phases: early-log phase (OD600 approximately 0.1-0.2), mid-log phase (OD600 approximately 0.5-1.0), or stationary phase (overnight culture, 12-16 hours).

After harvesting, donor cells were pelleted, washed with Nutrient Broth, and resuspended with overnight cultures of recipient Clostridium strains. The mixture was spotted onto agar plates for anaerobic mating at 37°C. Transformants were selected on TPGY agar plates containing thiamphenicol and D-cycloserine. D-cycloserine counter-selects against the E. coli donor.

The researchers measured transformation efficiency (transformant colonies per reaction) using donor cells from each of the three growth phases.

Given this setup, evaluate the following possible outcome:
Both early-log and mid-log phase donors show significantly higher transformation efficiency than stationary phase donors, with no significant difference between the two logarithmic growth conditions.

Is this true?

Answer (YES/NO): NO